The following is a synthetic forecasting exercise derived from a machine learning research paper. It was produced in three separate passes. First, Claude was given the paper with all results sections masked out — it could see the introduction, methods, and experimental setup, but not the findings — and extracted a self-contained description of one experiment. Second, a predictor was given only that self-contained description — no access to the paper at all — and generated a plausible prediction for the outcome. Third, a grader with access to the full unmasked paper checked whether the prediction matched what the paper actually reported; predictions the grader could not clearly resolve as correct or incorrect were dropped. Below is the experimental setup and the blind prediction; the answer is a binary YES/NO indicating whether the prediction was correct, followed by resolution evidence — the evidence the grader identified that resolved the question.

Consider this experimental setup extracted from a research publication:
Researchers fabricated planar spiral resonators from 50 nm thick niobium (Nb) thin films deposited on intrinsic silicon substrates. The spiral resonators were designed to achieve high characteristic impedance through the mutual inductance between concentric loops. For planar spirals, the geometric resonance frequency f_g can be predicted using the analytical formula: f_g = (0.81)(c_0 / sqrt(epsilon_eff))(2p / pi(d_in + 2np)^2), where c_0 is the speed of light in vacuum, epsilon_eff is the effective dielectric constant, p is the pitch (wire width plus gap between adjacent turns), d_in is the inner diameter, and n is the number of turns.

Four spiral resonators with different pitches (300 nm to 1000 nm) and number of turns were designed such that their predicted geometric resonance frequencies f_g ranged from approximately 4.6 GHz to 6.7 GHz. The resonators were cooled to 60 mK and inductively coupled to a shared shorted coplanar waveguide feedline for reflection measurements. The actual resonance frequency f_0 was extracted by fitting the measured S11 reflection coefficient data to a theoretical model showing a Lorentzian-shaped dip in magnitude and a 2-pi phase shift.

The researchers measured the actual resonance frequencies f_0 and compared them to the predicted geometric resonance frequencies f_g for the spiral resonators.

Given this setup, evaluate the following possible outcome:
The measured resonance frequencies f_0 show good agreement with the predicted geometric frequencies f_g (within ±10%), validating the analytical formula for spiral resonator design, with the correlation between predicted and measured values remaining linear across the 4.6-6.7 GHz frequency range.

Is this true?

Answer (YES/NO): NO